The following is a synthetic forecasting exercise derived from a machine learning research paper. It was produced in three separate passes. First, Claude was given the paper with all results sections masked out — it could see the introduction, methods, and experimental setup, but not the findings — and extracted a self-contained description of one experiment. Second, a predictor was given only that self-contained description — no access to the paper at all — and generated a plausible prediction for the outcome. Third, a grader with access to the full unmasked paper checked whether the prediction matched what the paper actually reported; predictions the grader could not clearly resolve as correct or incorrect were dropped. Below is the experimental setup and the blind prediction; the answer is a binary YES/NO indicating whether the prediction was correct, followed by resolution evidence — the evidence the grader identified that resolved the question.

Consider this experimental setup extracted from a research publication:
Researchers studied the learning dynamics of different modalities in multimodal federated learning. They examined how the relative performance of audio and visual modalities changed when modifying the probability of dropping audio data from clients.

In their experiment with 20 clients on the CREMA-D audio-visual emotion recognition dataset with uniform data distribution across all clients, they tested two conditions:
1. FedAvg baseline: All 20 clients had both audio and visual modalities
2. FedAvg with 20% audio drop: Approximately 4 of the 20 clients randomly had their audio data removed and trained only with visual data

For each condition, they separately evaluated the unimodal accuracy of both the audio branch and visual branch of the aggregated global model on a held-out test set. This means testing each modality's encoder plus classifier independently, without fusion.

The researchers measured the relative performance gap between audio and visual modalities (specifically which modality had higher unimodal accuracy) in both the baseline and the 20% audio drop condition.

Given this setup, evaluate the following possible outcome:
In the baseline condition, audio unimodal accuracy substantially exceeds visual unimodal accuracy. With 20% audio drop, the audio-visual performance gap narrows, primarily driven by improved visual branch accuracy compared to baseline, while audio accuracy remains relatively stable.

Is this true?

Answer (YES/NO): NO